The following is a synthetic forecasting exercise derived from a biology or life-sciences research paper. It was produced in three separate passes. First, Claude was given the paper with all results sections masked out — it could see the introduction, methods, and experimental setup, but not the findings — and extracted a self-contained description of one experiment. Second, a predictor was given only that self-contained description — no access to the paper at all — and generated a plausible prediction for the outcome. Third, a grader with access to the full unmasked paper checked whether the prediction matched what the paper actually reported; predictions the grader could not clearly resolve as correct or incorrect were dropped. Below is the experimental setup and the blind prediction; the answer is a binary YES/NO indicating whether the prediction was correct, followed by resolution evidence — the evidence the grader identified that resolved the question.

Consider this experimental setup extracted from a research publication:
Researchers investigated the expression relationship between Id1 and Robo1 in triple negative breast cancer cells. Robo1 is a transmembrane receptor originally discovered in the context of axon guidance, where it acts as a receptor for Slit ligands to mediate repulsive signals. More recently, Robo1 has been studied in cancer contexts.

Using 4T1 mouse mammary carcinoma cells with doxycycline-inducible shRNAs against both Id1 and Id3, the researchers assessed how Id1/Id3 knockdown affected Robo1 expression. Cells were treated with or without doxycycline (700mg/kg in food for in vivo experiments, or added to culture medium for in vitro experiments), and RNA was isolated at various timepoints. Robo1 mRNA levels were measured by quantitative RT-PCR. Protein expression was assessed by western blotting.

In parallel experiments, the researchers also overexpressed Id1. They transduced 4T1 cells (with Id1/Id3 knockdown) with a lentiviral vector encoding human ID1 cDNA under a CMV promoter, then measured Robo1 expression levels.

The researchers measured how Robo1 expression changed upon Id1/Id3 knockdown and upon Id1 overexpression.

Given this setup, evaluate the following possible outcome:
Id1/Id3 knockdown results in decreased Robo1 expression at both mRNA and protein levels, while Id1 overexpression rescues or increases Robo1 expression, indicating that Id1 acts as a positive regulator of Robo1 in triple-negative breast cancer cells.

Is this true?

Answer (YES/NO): NO